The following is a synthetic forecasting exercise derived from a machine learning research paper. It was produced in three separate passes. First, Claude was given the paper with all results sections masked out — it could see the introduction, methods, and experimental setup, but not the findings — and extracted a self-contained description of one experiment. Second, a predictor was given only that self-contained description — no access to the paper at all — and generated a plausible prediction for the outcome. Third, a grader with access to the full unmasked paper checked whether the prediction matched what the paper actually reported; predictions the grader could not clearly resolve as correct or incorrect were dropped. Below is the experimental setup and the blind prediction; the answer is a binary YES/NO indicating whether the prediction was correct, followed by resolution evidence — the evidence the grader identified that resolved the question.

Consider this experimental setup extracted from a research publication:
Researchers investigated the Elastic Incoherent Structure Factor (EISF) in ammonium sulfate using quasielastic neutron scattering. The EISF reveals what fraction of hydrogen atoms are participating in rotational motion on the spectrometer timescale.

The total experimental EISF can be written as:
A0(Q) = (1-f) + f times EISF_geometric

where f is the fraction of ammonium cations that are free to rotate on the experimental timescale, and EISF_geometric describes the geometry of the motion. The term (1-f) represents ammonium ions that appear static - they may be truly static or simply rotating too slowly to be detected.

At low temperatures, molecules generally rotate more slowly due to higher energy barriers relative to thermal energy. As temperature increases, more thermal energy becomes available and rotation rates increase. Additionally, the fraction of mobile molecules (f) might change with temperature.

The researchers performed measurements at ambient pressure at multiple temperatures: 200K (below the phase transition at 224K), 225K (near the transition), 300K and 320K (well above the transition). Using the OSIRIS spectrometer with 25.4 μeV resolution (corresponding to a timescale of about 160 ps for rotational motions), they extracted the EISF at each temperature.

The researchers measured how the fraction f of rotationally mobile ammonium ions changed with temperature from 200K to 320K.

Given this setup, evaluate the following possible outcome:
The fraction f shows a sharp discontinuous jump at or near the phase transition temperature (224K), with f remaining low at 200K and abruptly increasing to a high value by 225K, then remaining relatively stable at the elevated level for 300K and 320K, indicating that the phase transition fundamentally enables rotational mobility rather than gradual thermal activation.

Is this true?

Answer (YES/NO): YES